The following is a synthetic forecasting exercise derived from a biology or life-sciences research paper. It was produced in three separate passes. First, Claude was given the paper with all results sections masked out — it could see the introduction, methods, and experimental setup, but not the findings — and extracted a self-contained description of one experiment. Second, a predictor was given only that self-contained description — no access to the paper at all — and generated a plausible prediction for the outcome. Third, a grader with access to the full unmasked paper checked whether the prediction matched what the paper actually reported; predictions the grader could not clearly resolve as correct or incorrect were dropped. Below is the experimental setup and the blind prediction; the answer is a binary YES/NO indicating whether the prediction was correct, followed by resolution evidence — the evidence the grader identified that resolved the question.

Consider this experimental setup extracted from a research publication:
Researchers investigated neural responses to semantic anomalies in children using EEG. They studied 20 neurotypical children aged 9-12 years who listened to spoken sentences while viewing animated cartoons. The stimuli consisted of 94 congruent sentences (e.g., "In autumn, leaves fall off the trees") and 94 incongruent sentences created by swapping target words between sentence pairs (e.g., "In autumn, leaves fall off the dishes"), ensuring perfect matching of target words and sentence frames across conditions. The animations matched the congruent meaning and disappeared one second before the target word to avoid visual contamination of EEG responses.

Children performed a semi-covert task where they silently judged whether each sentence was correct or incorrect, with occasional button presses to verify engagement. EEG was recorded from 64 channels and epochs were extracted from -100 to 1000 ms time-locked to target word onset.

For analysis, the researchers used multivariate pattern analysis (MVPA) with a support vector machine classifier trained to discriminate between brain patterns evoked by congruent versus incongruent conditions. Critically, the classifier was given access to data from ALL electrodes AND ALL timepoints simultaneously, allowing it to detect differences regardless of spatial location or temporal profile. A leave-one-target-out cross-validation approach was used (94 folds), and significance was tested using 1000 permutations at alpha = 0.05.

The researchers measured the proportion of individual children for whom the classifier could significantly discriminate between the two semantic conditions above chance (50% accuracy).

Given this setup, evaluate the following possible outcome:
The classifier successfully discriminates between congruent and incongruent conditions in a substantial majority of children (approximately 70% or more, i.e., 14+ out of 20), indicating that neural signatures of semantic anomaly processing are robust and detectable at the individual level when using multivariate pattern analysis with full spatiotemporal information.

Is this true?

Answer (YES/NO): NO